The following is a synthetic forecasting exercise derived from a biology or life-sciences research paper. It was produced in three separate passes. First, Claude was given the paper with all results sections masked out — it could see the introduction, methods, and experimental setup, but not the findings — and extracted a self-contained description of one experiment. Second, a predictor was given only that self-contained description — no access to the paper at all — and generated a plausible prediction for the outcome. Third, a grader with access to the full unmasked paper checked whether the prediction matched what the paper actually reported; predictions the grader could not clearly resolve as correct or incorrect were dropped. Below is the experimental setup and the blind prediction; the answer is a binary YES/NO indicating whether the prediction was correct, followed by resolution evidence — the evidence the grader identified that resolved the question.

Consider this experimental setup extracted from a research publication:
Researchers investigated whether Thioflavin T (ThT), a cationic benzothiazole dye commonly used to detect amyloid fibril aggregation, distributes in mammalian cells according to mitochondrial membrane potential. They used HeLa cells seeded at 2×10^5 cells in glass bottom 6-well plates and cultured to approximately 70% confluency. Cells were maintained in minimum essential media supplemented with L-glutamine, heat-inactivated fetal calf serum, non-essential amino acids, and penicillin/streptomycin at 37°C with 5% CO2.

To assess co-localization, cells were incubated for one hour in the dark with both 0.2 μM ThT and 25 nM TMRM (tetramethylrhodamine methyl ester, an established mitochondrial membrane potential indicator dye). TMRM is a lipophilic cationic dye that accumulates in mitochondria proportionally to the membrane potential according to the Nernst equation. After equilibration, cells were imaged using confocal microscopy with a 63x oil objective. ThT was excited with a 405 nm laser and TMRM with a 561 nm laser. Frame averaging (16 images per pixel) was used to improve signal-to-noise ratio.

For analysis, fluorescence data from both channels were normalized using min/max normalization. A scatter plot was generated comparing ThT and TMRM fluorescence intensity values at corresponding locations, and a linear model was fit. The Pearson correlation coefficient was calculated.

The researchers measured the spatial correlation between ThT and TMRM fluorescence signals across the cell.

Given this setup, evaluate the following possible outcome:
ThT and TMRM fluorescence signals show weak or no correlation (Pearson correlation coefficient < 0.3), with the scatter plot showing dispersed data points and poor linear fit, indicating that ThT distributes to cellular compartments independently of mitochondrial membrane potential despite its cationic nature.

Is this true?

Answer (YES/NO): NO